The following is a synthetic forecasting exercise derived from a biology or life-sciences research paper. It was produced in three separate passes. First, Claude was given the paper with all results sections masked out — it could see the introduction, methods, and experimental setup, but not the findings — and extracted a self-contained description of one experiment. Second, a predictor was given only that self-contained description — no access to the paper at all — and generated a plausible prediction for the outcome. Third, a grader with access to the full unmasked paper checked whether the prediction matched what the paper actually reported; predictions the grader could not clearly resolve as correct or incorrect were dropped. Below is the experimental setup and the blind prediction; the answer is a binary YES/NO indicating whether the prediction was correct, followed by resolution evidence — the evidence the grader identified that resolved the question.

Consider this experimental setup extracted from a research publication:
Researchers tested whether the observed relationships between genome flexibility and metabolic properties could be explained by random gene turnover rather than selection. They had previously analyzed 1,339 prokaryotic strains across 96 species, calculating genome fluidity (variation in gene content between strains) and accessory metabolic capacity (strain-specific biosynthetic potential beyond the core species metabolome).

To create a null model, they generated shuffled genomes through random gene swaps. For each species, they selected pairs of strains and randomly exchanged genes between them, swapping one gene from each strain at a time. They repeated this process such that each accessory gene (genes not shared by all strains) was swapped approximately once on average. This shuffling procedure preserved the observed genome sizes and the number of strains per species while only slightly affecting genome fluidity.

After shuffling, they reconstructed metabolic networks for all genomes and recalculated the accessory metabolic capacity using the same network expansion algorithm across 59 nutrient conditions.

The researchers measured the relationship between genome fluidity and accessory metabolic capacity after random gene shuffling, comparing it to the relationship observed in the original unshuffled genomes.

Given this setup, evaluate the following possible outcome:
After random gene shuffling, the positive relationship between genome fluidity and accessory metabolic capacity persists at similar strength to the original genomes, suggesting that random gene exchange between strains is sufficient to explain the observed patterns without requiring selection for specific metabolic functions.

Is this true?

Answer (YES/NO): NO